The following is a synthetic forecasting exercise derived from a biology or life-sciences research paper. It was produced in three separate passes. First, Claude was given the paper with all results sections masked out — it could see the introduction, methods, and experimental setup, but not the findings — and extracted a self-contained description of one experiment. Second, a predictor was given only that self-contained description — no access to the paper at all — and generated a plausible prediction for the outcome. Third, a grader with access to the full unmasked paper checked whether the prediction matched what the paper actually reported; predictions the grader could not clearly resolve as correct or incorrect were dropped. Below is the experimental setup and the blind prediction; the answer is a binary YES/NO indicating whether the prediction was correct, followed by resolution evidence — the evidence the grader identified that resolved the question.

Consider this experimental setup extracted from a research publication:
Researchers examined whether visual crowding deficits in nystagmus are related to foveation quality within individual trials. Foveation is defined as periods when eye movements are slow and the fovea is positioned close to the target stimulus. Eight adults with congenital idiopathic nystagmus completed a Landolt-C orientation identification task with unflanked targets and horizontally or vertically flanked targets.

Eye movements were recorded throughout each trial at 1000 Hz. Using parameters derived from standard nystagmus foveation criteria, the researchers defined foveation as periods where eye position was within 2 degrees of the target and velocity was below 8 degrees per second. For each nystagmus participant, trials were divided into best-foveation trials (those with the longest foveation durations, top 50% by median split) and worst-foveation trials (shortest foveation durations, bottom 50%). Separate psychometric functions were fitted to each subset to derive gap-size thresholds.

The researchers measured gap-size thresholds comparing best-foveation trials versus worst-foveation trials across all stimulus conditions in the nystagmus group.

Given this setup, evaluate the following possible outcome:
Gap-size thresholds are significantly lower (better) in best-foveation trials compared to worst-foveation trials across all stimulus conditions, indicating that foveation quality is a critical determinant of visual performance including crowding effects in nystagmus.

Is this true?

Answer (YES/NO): NO